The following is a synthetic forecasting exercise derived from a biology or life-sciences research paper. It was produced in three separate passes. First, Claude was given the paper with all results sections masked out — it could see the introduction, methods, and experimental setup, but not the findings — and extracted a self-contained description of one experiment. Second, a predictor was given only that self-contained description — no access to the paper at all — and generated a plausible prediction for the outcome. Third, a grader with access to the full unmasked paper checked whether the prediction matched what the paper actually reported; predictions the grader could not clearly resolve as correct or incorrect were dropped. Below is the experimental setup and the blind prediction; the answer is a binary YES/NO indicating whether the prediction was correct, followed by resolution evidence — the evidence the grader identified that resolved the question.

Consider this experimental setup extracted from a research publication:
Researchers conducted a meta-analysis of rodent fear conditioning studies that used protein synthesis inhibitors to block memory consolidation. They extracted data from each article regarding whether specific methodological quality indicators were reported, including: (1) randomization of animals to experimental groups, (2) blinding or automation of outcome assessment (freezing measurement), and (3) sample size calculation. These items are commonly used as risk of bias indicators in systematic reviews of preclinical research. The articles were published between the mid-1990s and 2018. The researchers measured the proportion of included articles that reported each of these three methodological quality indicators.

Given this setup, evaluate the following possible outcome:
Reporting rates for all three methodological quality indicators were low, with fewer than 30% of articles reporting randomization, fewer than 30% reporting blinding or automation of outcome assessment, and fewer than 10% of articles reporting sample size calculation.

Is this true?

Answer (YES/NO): NO